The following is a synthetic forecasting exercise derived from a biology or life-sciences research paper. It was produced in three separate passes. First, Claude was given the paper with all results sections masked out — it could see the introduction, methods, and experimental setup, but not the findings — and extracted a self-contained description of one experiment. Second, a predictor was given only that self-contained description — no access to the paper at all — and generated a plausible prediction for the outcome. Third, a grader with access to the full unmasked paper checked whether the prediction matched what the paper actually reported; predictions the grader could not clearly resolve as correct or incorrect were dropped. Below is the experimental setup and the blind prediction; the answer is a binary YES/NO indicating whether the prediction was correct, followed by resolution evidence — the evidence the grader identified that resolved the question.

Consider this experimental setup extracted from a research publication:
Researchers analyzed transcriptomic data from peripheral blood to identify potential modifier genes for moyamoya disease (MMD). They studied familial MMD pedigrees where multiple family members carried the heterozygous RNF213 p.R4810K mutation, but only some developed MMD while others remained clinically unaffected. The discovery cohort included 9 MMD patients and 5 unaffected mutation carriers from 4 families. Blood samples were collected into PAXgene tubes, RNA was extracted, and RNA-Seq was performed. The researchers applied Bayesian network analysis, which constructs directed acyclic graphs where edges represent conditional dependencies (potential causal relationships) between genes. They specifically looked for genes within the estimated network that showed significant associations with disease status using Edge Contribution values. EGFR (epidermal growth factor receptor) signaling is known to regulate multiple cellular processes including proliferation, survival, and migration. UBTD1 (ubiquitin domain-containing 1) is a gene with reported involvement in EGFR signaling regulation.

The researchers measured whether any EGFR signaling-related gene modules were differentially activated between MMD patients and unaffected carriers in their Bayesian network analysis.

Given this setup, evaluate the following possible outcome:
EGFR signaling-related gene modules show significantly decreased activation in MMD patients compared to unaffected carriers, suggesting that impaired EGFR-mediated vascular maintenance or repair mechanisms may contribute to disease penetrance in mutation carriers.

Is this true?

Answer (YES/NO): NO